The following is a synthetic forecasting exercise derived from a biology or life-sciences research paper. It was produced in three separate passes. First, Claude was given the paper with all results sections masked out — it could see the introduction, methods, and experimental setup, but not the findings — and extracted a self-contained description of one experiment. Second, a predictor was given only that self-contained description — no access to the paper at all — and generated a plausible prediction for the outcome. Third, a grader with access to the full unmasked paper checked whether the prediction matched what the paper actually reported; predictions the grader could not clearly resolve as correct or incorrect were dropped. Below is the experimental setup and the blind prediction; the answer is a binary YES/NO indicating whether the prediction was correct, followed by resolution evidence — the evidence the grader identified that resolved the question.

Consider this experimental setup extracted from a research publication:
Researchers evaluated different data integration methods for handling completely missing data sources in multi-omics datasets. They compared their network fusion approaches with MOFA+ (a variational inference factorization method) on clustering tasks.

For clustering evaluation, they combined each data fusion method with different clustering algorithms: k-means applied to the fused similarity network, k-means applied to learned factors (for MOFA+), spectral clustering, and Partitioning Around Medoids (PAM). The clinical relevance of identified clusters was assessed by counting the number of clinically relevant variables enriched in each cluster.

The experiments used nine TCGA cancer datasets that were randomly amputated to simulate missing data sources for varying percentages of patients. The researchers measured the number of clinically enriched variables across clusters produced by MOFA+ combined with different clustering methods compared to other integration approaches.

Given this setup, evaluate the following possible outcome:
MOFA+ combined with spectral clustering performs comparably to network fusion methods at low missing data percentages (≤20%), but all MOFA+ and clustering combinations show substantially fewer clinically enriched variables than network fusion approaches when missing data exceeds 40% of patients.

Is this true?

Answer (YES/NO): NO